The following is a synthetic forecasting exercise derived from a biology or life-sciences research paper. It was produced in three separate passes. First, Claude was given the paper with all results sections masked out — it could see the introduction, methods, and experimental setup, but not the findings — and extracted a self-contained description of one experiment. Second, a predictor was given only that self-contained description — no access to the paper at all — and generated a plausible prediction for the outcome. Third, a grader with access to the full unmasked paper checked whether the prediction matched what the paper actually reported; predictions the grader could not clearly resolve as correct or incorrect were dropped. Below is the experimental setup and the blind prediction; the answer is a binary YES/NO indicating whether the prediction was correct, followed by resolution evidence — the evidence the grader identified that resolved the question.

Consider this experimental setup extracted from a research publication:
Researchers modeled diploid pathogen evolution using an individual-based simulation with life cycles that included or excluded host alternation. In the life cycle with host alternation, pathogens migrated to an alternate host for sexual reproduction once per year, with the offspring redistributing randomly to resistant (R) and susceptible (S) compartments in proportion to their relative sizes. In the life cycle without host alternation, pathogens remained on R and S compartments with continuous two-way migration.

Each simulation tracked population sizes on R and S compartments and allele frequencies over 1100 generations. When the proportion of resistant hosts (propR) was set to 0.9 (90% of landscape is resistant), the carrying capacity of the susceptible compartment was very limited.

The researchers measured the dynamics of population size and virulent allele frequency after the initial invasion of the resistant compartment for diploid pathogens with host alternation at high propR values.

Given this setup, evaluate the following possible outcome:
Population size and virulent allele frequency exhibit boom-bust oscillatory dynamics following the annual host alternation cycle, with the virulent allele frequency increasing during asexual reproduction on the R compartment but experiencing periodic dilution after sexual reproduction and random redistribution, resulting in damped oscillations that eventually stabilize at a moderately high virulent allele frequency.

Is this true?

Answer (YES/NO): NO